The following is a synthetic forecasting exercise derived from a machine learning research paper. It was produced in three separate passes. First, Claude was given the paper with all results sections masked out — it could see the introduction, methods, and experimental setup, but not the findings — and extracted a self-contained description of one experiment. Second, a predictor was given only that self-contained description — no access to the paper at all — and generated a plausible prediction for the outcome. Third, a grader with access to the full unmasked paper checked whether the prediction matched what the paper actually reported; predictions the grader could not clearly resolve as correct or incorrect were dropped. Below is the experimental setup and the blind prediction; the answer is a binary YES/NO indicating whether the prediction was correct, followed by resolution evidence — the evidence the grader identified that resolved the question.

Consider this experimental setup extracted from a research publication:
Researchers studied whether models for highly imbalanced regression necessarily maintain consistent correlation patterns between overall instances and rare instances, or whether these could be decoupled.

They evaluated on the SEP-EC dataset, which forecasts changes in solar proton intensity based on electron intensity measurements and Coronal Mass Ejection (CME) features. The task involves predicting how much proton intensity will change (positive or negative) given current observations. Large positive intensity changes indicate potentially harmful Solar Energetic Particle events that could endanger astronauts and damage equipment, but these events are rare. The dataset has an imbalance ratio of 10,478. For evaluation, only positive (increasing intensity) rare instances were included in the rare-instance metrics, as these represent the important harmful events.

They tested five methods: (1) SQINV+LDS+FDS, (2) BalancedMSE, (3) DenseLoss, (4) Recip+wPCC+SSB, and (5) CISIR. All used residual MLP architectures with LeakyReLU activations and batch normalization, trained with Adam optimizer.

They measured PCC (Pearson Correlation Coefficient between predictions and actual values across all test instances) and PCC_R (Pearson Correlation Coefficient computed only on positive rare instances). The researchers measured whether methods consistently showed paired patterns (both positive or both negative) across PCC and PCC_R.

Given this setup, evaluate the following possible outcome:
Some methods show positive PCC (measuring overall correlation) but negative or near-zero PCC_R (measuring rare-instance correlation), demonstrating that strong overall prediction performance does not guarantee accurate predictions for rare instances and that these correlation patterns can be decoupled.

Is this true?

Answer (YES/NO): NO